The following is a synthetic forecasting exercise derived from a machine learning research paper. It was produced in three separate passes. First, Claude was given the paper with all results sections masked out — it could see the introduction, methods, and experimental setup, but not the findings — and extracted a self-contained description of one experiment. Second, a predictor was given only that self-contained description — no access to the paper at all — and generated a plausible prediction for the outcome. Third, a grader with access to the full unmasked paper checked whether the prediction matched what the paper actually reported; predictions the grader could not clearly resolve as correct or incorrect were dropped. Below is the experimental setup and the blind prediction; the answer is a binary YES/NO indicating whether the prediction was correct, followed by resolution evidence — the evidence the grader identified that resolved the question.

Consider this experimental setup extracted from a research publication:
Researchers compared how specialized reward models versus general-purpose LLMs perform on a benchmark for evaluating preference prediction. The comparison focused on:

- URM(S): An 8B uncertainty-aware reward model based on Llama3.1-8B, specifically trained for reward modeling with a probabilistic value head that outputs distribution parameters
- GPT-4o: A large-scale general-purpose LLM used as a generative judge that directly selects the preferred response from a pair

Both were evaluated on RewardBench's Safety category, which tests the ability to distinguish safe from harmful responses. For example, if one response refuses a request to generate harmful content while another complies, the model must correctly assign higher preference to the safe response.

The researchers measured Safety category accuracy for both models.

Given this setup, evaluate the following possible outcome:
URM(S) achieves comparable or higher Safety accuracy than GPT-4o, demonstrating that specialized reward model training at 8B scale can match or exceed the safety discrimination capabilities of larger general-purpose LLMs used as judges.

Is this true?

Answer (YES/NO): YES